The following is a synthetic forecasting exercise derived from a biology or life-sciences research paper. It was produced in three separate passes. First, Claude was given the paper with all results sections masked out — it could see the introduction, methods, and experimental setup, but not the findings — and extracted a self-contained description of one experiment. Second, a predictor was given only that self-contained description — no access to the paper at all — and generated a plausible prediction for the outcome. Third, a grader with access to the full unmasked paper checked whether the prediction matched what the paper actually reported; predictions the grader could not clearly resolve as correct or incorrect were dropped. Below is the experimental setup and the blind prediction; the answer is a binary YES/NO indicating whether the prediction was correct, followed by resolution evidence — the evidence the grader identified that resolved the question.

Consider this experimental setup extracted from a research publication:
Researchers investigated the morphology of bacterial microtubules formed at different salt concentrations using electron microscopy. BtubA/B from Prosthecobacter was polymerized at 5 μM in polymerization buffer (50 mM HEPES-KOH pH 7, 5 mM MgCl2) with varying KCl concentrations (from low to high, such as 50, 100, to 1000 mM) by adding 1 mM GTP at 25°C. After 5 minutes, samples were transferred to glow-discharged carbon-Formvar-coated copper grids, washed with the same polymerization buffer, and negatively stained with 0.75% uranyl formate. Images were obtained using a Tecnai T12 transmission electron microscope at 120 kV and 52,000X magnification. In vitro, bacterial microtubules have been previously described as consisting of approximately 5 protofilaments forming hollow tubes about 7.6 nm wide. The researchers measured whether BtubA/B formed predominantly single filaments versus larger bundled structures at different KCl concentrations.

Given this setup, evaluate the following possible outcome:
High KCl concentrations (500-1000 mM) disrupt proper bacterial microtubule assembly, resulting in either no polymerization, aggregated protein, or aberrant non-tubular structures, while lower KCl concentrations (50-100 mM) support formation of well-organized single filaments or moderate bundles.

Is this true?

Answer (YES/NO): NO